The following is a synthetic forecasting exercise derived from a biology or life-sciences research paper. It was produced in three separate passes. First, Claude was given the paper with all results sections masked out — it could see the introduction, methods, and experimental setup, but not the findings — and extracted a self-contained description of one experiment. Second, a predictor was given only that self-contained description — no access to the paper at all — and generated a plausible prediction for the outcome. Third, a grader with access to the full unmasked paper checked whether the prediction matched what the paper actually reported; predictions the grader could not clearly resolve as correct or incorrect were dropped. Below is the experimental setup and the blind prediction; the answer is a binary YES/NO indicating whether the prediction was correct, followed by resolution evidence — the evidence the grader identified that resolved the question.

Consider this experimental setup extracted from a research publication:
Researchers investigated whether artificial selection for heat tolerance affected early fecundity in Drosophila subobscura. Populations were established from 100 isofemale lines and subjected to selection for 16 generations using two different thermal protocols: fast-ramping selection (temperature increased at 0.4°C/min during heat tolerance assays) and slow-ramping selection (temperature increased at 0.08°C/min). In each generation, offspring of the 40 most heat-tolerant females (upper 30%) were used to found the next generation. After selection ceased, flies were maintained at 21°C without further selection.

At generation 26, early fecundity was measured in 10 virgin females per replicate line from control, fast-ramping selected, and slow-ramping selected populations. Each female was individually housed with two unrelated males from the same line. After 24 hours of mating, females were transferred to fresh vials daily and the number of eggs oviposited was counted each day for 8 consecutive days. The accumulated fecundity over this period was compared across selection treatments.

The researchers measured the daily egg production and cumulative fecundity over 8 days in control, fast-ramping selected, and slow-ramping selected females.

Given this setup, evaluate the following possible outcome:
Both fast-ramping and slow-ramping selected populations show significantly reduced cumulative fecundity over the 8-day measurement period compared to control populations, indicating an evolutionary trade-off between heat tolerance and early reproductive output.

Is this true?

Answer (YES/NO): NO